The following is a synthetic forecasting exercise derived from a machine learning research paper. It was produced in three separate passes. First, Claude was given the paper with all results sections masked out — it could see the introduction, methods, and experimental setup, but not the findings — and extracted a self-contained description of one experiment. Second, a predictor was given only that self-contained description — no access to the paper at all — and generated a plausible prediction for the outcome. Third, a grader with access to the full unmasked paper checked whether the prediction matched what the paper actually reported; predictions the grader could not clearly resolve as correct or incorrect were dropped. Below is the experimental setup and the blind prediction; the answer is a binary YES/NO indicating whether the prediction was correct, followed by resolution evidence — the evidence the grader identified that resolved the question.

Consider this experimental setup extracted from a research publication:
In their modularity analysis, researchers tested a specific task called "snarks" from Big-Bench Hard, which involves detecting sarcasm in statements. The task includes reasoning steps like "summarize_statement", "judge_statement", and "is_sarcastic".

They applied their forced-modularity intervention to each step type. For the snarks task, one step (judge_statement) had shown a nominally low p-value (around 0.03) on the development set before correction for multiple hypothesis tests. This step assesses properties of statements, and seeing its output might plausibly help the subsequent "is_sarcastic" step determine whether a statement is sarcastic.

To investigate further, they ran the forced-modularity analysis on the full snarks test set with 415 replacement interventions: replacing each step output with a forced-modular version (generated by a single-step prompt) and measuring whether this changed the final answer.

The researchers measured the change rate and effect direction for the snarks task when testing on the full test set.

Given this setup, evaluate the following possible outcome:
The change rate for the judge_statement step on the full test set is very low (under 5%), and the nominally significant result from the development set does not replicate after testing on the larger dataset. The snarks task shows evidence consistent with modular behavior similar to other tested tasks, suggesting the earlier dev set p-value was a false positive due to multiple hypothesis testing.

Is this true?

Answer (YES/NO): NO